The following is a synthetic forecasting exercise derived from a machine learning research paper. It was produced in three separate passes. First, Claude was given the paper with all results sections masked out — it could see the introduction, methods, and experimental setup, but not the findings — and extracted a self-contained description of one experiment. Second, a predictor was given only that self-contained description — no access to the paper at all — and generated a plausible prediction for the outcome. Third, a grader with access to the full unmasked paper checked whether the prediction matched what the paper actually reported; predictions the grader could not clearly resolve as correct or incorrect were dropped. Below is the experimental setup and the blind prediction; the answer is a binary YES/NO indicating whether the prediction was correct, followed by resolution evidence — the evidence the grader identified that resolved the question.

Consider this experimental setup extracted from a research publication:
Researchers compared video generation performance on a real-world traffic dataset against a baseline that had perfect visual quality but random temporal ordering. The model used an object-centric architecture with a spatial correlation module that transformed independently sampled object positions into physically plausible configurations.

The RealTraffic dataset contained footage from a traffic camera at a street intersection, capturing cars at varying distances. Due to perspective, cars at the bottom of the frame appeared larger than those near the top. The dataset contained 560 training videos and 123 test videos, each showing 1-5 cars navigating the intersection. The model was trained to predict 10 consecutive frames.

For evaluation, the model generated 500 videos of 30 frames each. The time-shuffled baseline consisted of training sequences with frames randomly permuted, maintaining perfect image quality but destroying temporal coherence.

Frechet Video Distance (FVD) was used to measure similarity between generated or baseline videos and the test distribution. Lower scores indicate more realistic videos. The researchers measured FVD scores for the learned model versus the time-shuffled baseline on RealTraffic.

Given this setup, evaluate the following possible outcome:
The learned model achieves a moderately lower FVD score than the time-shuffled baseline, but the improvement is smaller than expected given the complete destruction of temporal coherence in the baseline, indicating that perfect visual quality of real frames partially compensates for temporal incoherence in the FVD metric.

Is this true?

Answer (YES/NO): NO